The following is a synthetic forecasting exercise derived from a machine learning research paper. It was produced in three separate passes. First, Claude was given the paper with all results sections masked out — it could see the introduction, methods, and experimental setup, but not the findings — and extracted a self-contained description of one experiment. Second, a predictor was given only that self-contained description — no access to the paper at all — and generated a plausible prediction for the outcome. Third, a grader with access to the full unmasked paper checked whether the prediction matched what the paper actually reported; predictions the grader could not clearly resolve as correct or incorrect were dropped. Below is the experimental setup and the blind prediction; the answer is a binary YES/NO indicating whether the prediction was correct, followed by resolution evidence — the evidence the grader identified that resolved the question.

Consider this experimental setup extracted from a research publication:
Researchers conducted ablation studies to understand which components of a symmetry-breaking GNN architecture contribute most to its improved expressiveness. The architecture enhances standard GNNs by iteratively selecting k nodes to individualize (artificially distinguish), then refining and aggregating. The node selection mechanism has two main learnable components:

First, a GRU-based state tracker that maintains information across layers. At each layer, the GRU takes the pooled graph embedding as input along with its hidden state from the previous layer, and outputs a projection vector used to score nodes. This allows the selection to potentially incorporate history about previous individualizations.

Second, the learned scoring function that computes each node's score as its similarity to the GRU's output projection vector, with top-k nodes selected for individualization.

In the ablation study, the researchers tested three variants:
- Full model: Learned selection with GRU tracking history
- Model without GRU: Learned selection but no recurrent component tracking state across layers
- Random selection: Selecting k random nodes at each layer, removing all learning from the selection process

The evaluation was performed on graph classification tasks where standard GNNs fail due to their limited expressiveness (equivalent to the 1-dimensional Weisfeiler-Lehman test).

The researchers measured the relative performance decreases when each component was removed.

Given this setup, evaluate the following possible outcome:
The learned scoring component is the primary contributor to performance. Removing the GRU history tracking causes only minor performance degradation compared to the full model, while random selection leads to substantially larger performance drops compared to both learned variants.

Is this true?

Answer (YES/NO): YES